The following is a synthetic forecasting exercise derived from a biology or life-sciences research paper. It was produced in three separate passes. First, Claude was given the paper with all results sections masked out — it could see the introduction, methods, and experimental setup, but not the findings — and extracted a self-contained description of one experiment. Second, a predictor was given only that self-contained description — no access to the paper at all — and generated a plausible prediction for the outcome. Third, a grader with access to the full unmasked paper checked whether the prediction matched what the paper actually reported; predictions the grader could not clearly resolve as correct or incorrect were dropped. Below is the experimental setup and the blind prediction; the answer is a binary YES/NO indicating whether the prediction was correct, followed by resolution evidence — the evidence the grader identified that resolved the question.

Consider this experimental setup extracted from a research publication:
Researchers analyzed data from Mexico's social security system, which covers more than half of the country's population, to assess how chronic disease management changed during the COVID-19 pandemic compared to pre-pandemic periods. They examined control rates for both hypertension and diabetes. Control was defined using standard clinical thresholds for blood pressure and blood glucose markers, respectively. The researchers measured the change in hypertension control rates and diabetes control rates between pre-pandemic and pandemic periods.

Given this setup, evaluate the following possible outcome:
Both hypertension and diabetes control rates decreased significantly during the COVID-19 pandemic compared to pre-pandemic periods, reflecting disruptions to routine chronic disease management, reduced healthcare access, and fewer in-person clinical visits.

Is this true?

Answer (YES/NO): YES